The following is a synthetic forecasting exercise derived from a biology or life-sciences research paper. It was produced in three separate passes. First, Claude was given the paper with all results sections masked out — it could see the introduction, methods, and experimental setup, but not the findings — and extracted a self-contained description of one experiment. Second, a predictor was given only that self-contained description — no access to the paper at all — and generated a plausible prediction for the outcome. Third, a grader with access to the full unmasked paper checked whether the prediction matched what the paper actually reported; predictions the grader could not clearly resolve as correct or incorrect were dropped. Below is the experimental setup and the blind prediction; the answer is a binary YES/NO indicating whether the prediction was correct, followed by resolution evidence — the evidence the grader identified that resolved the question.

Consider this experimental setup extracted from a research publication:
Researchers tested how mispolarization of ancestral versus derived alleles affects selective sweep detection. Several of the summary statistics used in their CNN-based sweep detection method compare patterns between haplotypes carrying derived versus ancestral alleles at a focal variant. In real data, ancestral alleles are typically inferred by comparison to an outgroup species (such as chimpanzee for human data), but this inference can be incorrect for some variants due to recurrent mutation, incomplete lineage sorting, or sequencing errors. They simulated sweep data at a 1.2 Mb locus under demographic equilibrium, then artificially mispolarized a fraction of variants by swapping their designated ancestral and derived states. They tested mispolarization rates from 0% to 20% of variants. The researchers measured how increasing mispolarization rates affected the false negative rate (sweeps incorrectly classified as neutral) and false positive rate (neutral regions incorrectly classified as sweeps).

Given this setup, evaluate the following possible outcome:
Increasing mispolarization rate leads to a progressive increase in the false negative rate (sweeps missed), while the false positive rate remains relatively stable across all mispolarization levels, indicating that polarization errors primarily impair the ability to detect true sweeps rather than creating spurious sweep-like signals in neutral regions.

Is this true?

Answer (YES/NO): NO